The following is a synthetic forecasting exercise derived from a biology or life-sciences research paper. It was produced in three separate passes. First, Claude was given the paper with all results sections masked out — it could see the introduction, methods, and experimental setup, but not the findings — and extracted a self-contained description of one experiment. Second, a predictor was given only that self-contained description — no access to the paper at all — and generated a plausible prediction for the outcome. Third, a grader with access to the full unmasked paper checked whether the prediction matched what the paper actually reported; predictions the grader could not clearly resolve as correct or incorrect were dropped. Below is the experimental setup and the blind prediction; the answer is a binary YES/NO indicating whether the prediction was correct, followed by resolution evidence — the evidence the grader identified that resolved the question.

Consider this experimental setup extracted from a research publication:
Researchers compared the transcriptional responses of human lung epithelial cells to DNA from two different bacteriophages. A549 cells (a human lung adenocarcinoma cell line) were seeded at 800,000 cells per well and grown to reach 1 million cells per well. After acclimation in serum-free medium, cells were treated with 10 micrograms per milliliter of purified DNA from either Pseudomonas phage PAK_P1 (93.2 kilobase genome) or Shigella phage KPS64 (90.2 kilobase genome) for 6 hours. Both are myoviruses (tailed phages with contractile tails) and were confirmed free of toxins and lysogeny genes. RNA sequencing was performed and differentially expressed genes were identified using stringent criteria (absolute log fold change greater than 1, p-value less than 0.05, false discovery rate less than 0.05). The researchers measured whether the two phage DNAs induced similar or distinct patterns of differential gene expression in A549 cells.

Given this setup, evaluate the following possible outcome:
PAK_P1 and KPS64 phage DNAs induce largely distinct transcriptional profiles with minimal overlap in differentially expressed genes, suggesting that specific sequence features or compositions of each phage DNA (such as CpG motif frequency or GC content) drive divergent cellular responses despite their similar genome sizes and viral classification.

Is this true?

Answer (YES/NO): NO